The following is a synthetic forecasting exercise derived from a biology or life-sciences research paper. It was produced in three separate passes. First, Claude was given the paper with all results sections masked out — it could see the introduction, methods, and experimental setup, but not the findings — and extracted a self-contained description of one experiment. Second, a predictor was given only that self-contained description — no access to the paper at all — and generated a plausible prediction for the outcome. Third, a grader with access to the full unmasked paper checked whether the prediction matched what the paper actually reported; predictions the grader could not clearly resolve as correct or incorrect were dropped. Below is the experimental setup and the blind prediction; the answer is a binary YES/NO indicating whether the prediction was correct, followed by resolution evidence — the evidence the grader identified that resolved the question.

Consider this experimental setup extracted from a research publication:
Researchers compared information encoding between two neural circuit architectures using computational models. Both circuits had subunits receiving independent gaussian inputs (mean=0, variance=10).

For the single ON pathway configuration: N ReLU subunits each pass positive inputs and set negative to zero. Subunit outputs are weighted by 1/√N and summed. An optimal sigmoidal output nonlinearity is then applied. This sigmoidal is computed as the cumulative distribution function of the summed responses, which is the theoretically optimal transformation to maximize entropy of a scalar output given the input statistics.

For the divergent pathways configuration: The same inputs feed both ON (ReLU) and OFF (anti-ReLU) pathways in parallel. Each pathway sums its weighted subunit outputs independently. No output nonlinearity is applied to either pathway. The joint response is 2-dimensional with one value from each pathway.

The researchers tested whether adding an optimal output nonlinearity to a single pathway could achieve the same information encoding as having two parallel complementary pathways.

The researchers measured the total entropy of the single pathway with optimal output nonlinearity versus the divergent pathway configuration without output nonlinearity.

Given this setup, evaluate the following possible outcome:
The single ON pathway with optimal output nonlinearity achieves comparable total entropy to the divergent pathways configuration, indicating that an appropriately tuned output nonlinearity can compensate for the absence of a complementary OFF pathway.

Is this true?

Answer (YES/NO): NO